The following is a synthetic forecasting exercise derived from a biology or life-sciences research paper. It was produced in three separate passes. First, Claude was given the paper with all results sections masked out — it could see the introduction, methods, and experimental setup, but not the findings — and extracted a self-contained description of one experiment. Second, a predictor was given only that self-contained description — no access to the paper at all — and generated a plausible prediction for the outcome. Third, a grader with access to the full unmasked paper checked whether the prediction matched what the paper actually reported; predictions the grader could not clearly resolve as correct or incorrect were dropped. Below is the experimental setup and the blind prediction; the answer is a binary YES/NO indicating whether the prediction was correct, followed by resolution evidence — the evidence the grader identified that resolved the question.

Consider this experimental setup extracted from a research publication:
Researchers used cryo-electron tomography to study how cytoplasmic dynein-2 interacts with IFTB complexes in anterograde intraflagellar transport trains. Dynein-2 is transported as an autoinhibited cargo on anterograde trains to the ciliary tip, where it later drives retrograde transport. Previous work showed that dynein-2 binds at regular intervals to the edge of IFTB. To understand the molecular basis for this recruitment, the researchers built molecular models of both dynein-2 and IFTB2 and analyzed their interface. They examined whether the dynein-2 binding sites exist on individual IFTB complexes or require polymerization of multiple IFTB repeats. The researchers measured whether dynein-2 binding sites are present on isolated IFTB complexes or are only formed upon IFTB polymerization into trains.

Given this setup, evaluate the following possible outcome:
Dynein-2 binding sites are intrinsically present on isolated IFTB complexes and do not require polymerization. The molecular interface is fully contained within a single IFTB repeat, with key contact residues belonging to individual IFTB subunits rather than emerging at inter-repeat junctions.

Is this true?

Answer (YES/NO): NO